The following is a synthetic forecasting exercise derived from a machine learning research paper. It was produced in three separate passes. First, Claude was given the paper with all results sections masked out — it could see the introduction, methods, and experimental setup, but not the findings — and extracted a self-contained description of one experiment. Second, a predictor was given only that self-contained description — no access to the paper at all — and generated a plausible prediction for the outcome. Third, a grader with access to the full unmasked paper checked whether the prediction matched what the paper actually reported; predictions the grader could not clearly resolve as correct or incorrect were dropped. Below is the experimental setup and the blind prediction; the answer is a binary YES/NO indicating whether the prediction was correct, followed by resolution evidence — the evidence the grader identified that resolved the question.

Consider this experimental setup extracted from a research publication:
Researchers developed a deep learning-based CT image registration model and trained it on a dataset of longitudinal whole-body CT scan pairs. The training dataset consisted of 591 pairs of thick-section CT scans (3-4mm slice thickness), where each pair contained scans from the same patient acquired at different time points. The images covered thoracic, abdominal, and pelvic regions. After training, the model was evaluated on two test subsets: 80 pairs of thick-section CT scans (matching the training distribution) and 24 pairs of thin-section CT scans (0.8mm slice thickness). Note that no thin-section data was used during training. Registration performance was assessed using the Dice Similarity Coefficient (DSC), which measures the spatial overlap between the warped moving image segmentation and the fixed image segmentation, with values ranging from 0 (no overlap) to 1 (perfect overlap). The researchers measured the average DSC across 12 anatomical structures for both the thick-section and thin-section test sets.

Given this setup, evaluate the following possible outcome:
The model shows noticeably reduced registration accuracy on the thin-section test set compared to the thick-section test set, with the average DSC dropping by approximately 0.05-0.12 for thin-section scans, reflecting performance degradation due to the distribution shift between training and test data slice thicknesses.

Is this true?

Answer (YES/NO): NO